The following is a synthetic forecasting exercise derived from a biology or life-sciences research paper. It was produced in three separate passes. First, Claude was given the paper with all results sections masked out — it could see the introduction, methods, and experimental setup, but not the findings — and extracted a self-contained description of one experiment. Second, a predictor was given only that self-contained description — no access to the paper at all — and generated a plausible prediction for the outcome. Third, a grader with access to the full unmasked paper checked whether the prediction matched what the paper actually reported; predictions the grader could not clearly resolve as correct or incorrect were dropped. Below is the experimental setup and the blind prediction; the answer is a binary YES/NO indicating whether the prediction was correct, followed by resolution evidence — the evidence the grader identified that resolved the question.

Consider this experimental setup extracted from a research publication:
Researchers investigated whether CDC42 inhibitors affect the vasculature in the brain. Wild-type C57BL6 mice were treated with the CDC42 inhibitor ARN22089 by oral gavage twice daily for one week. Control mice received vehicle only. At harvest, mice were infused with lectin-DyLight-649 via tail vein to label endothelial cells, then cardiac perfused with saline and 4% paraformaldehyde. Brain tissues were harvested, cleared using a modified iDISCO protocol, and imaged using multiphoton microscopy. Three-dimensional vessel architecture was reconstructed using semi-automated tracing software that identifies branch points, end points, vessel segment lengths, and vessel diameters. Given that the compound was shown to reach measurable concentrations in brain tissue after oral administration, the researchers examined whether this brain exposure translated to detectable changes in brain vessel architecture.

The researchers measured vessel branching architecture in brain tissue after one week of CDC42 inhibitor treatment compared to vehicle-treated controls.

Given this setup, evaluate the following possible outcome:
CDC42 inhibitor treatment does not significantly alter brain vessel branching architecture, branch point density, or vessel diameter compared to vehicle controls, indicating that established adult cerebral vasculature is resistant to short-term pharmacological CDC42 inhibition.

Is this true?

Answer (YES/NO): YES